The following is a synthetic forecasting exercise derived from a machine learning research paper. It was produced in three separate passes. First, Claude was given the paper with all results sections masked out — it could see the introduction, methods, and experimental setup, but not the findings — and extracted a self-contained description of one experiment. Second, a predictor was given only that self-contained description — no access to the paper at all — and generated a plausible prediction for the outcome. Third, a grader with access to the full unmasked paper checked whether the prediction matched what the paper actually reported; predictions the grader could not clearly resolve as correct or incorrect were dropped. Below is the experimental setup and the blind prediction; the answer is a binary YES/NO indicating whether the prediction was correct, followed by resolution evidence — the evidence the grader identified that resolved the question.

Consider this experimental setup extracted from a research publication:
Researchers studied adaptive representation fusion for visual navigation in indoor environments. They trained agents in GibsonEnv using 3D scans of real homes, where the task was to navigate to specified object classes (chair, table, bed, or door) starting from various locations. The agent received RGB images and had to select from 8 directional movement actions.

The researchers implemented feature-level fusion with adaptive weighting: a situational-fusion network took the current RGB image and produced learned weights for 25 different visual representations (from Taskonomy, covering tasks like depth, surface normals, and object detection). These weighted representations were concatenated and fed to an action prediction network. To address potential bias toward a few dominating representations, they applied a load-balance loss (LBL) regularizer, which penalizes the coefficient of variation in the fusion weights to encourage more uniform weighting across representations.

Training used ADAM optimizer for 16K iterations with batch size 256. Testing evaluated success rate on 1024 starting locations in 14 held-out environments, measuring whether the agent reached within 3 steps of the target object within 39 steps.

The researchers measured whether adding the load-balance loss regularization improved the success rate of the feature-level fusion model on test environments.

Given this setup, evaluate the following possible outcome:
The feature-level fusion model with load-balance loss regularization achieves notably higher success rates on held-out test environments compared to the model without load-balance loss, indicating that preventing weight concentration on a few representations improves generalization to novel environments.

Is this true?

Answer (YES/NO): NO